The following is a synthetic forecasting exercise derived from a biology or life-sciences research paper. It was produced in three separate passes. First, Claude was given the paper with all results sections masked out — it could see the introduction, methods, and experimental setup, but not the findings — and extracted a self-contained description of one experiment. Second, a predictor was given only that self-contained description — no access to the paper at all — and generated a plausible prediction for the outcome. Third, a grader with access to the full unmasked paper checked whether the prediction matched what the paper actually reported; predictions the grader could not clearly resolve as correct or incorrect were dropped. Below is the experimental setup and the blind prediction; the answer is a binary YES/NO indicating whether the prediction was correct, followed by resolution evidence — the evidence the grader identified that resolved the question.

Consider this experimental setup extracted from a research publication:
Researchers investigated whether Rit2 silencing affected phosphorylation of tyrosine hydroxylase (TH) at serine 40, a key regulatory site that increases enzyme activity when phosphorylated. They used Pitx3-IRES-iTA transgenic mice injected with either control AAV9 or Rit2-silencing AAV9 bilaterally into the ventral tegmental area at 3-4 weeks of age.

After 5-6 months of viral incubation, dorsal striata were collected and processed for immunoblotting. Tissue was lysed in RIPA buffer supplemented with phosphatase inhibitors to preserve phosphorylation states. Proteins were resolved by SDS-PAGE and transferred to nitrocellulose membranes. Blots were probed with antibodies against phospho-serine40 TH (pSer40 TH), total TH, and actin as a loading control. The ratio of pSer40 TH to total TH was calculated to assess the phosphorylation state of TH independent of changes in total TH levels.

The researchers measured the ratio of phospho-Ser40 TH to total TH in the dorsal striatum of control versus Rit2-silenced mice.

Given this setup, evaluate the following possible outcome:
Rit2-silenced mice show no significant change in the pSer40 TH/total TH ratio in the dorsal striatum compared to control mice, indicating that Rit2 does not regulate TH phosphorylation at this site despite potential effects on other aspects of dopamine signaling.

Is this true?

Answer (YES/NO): NO